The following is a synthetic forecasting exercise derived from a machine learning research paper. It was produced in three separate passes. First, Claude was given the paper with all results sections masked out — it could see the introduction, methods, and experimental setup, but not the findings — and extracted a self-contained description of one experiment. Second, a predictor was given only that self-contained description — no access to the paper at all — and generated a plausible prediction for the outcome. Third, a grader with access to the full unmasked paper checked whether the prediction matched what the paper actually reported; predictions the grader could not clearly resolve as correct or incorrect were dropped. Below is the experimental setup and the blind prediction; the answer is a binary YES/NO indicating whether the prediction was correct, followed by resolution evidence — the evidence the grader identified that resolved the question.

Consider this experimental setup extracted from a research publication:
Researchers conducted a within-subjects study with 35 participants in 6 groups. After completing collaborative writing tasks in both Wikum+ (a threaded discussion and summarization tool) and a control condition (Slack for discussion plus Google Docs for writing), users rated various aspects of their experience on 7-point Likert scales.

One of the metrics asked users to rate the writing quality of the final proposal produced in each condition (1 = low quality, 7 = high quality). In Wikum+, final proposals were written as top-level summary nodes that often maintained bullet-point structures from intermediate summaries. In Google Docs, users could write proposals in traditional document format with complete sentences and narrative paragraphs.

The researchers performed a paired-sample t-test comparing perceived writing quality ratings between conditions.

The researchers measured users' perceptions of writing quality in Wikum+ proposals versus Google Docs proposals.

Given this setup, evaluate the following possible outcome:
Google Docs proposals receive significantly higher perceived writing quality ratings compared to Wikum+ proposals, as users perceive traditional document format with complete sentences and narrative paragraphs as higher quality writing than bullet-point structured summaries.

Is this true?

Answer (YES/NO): YES